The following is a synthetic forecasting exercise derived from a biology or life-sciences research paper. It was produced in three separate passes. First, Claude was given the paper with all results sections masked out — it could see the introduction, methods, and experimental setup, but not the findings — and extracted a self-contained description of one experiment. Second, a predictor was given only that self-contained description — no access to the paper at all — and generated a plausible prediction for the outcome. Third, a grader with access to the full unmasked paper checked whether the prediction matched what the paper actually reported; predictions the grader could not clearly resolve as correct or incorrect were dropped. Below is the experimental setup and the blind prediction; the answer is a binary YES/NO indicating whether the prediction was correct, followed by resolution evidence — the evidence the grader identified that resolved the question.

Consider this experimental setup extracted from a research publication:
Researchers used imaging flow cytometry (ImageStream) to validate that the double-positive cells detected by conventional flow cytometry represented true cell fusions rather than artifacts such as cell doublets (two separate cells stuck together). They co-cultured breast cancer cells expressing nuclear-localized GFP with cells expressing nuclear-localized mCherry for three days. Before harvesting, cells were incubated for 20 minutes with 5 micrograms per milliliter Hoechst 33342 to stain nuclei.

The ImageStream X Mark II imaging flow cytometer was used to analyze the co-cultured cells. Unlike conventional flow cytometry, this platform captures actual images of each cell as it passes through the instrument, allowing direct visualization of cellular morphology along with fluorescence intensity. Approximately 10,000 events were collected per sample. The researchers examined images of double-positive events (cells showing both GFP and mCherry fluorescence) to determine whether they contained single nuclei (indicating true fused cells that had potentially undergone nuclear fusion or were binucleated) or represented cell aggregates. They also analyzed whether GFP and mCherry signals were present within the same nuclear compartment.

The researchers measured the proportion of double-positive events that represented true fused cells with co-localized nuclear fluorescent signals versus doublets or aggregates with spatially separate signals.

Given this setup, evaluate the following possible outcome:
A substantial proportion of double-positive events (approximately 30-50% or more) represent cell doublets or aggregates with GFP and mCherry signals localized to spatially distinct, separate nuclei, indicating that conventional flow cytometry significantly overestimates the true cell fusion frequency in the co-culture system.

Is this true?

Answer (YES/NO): YES